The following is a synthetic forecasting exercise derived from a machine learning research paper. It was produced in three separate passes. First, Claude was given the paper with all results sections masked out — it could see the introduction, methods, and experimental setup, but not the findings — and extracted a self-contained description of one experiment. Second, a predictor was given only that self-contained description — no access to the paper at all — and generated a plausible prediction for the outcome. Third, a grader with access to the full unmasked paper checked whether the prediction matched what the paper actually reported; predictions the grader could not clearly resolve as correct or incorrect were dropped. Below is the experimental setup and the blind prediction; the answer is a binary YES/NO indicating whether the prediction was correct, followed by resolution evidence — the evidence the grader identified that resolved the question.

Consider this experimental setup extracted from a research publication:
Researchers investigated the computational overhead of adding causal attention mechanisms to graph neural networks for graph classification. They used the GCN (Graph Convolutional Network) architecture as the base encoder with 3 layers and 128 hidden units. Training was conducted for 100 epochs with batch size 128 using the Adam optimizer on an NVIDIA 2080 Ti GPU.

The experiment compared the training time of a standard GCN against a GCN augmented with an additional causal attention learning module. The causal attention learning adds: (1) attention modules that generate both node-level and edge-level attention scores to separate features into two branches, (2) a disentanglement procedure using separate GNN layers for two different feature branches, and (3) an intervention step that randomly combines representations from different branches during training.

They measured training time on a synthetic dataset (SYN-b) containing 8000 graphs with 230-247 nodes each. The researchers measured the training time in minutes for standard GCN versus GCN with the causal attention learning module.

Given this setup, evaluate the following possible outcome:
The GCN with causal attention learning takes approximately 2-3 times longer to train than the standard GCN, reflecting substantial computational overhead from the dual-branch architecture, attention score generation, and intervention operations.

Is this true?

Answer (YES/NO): NO